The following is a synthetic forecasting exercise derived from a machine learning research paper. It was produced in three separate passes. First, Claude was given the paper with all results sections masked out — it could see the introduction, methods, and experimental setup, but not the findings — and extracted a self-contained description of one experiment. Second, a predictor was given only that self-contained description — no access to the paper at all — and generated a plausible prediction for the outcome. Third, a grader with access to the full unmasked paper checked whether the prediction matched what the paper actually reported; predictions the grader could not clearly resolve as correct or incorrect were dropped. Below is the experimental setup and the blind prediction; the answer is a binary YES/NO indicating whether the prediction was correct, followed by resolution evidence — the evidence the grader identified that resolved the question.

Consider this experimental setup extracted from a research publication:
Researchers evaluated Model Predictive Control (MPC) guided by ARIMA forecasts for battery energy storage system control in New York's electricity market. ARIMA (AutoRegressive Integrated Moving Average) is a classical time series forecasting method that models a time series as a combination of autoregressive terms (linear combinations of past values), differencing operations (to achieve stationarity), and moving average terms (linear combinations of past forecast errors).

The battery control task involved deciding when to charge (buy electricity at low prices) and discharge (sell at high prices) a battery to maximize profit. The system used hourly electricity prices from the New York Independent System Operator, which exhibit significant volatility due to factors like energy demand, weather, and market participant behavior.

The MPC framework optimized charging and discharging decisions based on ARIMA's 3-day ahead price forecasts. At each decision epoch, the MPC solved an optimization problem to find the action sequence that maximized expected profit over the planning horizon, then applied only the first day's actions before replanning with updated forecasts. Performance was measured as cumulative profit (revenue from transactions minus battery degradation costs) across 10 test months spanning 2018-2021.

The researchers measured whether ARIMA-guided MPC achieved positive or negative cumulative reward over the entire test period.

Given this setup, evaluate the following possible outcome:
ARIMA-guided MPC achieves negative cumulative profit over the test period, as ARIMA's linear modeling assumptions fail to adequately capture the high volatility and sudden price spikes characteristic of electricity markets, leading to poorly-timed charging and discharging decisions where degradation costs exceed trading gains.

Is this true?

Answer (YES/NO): YES